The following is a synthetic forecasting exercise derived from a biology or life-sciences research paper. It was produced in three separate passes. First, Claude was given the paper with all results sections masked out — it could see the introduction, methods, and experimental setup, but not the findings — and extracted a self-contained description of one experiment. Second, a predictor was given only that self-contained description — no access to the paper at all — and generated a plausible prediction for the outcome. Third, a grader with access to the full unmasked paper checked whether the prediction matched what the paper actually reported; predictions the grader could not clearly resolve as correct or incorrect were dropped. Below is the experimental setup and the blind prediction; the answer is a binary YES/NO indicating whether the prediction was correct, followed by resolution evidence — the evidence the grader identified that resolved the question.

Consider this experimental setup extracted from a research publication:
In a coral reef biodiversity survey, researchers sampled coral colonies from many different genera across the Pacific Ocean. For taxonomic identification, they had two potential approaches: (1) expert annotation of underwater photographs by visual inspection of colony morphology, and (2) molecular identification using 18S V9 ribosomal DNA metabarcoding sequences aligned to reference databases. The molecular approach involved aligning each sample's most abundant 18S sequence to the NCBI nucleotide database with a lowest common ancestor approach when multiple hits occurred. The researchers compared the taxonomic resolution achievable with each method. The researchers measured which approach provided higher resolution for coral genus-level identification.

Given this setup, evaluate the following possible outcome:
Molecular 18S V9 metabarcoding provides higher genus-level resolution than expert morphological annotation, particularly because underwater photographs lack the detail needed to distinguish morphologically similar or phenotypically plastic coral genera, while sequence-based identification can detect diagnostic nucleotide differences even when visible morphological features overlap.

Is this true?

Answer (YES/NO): NO